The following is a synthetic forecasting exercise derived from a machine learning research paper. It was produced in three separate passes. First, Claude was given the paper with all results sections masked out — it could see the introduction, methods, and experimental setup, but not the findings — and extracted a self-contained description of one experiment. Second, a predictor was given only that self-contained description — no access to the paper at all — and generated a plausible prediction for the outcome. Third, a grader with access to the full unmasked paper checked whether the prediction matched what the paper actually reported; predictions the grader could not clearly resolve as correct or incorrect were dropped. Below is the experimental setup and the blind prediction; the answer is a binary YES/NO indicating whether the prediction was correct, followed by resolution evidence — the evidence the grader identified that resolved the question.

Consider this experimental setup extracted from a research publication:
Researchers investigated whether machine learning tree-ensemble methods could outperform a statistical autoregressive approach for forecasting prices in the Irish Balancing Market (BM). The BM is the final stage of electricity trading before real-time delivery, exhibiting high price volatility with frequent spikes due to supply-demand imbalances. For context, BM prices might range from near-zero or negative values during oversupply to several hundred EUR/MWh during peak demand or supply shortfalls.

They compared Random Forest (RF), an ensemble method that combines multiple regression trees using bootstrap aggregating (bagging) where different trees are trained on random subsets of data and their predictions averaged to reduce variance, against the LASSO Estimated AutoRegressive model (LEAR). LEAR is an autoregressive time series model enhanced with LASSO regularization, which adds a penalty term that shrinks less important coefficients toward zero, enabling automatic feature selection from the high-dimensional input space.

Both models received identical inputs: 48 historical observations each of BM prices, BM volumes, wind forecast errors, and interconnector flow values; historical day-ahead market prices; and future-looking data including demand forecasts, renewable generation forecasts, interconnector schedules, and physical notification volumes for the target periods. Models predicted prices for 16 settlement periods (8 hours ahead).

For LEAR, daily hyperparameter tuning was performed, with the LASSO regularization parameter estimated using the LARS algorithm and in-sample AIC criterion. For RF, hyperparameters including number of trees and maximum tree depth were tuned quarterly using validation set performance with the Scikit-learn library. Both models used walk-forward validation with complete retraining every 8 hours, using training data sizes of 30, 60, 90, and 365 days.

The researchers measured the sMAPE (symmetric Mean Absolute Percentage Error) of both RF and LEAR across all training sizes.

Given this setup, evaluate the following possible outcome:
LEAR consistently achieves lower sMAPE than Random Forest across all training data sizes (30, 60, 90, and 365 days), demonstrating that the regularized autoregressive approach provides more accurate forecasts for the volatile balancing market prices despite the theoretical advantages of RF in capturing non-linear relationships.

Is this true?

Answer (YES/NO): NO